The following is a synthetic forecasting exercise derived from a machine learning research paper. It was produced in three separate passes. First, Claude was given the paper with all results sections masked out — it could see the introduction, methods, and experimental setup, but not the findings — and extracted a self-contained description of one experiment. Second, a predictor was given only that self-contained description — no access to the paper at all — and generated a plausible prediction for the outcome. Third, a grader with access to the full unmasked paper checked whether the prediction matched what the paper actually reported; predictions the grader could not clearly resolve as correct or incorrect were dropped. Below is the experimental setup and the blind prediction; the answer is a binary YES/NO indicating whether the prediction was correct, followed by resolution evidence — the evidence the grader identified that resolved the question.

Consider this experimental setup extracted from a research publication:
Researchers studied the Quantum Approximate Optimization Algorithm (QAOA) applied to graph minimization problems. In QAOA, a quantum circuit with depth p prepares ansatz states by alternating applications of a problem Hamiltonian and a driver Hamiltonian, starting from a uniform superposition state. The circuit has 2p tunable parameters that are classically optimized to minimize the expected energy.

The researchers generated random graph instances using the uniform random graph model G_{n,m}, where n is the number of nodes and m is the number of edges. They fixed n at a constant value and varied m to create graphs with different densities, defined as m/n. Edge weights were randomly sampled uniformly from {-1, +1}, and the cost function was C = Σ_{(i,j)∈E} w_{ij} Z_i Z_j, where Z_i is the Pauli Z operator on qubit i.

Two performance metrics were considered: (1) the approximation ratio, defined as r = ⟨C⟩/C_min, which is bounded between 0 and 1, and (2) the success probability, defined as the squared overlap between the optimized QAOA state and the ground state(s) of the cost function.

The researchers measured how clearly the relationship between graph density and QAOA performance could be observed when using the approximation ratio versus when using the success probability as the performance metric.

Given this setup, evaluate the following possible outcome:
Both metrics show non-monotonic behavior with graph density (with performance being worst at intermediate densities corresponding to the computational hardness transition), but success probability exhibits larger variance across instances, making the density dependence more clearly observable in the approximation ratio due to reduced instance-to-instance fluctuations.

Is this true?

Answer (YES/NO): NO